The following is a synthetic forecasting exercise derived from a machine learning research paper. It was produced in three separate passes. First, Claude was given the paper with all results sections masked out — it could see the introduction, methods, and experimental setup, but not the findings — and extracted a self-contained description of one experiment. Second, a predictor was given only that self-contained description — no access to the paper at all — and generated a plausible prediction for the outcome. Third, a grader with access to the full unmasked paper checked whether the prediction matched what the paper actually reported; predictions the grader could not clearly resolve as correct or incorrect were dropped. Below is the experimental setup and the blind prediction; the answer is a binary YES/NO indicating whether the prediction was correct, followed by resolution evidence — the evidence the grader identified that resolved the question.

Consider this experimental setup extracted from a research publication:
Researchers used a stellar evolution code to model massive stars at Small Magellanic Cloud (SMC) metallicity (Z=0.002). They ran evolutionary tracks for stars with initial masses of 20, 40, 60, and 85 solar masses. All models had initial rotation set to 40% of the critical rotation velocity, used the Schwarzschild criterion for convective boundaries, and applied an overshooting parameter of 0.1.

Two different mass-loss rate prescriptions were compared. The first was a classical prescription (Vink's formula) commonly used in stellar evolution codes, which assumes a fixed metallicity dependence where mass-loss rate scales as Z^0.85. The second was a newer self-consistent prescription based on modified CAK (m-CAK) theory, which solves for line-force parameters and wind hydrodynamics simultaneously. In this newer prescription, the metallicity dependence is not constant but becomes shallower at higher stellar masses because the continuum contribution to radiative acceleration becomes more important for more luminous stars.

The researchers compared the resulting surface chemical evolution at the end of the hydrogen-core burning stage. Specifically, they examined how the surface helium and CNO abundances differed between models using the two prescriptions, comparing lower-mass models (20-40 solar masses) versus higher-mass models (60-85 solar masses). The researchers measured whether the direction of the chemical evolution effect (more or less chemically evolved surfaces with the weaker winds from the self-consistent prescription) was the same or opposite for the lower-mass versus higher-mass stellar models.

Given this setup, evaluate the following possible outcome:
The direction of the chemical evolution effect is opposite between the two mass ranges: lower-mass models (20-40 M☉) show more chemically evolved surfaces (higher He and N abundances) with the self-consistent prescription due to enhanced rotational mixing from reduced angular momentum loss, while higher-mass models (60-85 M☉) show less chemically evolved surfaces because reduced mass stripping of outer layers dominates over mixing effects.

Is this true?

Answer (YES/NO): YES